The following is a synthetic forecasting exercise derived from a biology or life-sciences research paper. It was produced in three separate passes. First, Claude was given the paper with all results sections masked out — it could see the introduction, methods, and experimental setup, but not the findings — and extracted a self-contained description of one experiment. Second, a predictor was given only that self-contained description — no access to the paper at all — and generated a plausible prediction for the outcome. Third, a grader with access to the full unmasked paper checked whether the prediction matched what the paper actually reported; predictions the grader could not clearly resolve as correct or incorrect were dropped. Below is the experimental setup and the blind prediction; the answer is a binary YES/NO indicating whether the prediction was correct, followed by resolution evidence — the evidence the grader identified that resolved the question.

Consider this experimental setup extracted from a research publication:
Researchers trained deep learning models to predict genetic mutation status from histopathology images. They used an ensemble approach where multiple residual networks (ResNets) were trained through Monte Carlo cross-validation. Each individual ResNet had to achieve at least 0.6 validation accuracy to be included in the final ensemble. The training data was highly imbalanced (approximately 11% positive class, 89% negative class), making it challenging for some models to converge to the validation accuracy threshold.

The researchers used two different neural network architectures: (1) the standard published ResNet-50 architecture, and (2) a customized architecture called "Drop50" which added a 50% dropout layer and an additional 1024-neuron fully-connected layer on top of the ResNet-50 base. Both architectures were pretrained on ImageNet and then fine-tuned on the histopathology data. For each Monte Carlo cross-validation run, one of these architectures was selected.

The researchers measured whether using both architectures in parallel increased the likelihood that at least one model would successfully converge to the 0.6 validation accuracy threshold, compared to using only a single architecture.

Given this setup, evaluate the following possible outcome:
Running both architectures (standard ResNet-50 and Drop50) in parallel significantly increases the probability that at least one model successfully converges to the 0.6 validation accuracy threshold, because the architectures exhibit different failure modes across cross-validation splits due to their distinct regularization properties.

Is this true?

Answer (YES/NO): YES